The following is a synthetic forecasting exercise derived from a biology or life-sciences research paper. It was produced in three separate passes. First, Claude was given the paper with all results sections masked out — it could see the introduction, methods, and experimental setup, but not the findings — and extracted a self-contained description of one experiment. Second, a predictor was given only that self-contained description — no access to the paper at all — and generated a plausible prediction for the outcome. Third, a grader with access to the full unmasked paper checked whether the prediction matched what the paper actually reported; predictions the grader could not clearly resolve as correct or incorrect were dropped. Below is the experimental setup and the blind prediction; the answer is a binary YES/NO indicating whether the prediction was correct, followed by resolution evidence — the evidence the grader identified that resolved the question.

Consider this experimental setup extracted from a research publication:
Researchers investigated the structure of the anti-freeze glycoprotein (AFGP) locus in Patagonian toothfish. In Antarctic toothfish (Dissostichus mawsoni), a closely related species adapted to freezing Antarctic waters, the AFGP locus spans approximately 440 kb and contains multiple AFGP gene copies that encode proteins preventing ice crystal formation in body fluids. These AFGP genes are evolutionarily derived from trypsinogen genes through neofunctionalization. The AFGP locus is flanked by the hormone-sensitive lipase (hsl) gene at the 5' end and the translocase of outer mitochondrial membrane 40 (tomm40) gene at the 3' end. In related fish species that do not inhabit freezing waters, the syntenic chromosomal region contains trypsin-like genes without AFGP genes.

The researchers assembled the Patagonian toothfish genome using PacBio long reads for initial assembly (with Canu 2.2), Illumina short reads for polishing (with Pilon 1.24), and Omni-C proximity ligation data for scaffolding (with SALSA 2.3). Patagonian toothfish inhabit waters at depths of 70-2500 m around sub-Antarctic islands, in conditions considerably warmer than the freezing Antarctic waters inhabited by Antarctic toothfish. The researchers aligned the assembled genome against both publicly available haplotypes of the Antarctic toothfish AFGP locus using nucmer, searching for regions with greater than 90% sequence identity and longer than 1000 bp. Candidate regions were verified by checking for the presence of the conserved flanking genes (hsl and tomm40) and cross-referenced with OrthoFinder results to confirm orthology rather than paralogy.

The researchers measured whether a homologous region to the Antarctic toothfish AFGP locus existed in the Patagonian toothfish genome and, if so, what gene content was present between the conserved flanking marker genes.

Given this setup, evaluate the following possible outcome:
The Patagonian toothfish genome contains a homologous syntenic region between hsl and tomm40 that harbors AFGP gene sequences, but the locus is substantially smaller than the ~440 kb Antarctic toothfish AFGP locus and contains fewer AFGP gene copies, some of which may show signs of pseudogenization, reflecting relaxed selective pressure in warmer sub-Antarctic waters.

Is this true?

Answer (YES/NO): NO